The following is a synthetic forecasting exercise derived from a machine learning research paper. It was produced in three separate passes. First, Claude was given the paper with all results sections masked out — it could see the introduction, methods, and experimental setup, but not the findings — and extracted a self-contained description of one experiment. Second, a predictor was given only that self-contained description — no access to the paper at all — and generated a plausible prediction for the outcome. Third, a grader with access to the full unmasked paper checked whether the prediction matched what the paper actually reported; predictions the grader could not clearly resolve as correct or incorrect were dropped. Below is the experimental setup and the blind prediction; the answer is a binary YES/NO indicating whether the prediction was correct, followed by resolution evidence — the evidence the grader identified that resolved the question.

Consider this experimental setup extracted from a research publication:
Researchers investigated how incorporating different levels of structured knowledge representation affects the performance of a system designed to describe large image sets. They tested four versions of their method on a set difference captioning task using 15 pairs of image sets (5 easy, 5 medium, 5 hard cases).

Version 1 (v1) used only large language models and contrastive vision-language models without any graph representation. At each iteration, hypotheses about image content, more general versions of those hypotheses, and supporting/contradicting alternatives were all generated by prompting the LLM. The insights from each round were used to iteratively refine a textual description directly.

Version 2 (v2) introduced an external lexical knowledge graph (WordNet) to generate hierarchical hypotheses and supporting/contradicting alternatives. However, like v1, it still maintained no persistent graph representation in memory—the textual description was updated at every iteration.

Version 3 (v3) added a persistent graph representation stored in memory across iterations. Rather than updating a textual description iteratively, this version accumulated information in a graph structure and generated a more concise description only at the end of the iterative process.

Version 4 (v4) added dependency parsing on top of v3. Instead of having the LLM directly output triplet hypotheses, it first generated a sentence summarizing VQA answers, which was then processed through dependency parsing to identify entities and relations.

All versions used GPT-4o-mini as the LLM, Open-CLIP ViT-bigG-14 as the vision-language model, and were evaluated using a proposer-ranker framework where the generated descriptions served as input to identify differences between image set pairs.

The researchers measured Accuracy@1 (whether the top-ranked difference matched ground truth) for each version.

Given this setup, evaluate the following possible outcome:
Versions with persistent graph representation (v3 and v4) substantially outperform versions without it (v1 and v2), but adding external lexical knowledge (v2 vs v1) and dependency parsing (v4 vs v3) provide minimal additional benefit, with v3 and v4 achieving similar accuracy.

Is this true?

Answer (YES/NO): NO